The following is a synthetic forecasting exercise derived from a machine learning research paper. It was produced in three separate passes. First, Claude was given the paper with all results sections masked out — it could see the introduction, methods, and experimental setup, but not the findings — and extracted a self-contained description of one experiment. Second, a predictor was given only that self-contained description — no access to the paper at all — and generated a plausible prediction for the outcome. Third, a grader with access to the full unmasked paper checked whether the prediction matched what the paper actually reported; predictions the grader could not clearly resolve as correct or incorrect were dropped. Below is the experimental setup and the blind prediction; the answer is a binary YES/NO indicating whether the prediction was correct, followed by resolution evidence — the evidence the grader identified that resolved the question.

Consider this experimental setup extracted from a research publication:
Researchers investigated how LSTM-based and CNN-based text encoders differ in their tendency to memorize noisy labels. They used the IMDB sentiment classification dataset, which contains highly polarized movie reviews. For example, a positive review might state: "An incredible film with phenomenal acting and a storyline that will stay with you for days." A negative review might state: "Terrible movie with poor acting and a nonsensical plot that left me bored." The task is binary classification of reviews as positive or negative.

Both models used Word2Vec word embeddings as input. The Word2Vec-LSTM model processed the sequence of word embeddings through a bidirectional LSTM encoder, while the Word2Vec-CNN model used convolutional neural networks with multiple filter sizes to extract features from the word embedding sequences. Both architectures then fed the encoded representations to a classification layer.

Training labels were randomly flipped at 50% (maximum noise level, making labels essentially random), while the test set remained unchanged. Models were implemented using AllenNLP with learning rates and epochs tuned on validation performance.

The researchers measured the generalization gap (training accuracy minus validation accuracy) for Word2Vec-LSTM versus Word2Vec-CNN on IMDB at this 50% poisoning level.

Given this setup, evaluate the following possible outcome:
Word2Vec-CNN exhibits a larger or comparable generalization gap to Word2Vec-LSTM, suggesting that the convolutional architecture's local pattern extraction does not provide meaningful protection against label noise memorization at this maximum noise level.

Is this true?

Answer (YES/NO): YES